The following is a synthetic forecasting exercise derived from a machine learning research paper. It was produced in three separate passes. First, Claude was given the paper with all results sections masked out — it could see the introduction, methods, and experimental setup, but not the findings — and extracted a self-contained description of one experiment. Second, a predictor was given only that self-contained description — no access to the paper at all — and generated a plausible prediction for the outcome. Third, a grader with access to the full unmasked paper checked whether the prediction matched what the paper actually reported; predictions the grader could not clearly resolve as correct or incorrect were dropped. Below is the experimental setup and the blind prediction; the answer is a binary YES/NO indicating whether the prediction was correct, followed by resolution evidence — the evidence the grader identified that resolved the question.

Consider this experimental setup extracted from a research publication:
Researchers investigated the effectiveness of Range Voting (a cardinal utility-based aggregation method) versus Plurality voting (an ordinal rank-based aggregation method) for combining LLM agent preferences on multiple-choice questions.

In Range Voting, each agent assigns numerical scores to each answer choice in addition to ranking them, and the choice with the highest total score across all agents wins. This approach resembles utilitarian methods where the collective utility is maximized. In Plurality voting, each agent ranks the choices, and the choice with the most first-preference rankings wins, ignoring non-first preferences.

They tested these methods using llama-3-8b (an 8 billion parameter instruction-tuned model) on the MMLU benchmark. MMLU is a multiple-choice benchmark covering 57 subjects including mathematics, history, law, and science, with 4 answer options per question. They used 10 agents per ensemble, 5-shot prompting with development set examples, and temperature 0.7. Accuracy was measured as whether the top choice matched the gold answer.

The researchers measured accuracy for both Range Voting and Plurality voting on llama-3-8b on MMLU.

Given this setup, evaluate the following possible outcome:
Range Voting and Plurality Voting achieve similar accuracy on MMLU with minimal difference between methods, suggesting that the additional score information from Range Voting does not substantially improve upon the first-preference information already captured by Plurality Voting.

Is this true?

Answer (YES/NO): NO